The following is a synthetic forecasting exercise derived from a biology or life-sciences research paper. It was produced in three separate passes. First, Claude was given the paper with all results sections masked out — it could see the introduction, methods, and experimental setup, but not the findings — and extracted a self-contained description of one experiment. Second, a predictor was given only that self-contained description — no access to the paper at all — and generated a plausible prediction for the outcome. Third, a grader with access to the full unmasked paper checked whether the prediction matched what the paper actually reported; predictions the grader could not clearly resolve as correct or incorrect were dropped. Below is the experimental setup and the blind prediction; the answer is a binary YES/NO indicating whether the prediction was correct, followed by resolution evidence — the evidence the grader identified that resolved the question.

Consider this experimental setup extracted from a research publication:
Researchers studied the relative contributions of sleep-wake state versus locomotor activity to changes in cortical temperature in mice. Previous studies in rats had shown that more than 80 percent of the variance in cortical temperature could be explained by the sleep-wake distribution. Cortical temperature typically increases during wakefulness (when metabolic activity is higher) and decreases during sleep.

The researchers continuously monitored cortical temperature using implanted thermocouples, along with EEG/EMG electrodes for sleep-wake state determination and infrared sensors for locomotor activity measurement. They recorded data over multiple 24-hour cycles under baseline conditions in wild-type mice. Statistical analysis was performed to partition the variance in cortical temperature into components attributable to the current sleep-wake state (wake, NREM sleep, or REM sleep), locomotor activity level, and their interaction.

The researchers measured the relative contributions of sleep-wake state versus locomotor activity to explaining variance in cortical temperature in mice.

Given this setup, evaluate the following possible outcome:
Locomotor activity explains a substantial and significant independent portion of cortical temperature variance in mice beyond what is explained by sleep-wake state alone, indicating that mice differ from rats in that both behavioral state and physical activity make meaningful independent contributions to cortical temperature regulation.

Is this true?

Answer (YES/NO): NO